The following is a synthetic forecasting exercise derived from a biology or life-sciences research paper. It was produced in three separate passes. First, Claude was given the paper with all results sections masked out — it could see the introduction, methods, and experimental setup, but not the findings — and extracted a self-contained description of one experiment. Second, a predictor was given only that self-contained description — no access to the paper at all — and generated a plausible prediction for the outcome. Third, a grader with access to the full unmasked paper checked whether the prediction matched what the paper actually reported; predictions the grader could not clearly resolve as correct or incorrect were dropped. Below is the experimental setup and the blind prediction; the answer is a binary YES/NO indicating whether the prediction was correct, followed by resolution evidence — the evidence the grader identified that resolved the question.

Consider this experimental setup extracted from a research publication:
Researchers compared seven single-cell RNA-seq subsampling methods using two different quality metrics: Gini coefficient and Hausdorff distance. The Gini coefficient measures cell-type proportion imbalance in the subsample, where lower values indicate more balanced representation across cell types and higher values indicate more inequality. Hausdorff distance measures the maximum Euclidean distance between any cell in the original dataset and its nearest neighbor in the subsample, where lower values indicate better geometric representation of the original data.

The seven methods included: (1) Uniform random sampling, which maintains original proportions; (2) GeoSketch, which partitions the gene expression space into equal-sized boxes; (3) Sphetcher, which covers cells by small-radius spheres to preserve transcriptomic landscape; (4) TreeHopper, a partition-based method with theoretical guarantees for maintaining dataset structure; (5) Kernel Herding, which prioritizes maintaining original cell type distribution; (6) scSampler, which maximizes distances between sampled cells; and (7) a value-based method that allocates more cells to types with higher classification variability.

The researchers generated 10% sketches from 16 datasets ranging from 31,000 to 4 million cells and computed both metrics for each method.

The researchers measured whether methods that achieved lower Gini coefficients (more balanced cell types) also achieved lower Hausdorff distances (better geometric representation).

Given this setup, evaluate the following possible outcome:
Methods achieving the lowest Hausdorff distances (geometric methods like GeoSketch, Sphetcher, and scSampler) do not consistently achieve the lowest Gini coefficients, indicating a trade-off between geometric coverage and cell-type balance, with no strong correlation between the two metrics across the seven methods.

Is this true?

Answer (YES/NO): YES